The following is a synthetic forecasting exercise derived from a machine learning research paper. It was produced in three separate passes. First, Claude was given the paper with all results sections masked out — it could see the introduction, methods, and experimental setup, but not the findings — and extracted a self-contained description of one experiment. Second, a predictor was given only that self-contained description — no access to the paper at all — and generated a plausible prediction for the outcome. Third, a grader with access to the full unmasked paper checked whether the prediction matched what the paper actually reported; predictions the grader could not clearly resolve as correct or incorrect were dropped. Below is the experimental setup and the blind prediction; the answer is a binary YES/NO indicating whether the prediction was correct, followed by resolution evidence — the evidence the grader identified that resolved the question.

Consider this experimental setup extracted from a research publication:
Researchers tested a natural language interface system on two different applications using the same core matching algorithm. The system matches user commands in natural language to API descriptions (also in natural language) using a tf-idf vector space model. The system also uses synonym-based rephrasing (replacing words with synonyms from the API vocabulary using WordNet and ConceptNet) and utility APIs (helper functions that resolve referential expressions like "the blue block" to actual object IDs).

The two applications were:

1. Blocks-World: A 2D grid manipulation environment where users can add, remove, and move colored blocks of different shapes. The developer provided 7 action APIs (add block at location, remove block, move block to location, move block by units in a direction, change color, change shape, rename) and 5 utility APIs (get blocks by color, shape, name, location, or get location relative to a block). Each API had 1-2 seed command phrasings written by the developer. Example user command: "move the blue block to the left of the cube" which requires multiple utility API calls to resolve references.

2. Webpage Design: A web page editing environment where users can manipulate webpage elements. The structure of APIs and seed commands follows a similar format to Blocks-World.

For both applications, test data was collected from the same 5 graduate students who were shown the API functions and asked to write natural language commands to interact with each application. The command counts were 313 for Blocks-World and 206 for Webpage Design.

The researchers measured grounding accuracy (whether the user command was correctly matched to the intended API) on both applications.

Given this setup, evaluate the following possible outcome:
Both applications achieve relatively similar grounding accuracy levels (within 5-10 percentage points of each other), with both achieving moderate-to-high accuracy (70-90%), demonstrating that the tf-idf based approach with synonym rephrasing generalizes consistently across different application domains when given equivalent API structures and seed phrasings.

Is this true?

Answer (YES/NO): NO